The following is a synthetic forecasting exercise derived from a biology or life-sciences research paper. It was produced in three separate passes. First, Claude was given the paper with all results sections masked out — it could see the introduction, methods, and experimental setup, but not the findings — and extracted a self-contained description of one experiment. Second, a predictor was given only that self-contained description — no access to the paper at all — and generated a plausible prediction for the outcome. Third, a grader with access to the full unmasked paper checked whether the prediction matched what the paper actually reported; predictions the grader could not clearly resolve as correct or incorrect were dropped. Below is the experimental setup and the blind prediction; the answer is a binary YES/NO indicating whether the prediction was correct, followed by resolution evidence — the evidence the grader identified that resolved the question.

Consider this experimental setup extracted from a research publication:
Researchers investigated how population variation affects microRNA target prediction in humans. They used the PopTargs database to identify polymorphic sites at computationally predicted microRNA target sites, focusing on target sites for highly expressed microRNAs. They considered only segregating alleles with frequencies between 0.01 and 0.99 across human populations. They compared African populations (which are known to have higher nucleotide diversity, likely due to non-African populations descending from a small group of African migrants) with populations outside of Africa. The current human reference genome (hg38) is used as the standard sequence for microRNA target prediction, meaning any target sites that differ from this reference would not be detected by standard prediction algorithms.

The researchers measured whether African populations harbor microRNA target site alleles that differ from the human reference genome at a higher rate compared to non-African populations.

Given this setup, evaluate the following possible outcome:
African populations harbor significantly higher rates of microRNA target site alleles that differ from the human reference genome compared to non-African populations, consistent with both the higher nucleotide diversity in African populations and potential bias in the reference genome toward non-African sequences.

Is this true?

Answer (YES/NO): YES